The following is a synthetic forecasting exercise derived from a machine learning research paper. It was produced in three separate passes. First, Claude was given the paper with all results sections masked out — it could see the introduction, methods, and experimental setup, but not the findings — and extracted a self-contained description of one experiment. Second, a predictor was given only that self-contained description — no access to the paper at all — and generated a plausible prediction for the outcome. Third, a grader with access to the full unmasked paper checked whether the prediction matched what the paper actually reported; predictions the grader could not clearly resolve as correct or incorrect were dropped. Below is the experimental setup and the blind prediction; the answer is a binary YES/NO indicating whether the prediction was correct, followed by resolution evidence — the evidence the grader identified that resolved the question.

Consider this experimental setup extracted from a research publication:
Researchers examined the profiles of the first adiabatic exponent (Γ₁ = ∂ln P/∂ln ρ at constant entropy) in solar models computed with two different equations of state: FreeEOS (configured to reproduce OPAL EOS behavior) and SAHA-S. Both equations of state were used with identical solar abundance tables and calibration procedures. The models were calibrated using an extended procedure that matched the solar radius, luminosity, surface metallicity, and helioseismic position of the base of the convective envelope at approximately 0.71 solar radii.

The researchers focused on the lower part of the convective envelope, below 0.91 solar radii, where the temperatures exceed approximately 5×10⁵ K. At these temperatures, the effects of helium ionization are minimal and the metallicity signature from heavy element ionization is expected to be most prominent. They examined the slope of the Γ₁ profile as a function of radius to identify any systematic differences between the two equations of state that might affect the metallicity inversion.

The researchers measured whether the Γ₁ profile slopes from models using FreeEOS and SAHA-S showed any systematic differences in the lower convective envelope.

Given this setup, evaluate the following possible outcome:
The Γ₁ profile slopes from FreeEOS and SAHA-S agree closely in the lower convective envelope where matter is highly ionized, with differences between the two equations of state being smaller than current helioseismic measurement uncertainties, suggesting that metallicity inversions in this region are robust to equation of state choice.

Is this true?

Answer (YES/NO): NO